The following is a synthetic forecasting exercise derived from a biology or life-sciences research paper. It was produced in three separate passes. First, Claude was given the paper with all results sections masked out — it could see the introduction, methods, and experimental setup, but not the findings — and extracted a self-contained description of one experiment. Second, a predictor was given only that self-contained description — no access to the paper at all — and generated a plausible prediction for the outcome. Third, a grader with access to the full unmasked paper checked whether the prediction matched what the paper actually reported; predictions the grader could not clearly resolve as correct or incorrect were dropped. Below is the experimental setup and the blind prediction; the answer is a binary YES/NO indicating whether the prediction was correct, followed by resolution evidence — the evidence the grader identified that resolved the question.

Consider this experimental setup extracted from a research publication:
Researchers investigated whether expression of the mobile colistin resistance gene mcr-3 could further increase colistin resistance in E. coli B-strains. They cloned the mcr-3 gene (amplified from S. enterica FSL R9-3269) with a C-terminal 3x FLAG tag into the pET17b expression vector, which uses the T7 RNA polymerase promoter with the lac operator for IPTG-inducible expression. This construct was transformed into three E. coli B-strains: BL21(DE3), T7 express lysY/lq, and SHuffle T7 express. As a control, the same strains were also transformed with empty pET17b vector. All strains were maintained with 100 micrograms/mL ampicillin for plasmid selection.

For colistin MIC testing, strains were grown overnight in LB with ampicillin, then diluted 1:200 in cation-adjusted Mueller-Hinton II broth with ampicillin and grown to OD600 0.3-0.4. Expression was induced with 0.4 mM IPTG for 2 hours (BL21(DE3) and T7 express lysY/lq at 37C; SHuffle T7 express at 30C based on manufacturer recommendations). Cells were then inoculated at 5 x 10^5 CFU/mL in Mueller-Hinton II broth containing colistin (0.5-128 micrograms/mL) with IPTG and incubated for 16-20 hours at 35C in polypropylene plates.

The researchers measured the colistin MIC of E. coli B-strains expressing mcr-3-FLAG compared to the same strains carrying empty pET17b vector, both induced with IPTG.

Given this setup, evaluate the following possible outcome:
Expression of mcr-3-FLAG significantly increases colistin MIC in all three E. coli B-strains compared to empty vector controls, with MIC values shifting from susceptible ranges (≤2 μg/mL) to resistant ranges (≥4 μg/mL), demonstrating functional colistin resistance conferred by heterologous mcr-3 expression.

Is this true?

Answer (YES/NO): NO